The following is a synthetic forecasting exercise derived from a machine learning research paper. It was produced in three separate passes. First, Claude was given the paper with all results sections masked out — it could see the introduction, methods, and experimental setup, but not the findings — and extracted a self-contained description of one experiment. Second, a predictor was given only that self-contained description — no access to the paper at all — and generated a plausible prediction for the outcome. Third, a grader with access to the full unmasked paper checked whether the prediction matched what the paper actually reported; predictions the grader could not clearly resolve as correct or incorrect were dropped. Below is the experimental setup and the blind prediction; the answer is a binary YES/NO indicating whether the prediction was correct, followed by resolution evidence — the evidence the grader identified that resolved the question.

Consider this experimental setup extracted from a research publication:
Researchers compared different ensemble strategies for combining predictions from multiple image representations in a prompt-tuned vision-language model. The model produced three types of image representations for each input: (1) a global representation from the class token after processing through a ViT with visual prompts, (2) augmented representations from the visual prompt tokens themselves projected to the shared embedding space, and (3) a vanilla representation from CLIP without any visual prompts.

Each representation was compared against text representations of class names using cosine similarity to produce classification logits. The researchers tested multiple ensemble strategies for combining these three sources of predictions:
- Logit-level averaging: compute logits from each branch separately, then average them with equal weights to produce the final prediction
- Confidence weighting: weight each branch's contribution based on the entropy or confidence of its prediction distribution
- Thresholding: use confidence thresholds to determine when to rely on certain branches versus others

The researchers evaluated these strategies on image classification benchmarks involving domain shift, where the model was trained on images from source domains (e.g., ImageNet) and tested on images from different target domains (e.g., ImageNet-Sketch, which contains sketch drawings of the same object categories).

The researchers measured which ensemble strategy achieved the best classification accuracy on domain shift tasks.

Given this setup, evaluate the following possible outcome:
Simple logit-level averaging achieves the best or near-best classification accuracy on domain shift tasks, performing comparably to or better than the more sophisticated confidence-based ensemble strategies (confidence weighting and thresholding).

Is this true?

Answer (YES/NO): YES